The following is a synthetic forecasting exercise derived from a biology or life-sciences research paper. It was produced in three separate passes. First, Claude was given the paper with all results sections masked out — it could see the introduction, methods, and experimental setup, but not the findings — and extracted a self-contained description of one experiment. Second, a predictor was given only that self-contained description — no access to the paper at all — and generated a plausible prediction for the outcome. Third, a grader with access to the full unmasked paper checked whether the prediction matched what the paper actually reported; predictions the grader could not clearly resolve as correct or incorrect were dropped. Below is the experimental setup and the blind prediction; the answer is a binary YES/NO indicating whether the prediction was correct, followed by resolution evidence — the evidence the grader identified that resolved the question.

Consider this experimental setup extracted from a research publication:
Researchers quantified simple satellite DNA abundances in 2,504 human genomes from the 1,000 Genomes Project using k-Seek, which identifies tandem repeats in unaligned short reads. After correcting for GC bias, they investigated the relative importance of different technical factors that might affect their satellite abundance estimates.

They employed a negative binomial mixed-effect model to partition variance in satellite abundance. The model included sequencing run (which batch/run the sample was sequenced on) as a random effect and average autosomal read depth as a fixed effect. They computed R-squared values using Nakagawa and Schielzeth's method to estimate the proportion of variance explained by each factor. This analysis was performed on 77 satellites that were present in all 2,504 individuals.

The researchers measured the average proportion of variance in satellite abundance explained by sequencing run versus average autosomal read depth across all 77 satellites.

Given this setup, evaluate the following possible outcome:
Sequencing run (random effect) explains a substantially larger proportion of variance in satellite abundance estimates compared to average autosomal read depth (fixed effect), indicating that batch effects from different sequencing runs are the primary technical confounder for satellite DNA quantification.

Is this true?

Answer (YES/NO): YES